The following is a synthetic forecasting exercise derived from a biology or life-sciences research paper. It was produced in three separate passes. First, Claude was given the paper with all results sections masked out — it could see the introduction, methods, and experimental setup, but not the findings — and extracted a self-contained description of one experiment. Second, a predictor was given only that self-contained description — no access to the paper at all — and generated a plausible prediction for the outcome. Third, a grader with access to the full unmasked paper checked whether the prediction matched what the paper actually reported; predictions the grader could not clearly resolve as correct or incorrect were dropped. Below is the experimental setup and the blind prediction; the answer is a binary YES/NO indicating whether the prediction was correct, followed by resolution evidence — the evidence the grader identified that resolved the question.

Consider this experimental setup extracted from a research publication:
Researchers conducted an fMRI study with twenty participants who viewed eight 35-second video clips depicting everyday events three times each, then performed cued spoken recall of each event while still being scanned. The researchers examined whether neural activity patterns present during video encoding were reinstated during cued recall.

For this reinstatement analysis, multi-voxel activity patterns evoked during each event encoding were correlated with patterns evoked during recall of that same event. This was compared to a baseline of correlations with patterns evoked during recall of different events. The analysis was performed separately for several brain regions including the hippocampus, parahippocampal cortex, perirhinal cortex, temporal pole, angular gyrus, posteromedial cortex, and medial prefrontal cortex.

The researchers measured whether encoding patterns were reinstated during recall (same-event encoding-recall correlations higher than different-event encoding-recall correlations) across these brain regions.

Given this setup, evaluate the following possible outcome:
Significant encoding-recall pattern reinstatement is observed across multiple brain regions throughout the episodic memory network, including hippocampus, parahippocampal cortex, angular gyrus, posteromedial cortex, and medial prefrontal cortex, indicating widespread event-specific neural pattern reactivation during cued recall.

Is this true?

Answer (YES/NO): NO